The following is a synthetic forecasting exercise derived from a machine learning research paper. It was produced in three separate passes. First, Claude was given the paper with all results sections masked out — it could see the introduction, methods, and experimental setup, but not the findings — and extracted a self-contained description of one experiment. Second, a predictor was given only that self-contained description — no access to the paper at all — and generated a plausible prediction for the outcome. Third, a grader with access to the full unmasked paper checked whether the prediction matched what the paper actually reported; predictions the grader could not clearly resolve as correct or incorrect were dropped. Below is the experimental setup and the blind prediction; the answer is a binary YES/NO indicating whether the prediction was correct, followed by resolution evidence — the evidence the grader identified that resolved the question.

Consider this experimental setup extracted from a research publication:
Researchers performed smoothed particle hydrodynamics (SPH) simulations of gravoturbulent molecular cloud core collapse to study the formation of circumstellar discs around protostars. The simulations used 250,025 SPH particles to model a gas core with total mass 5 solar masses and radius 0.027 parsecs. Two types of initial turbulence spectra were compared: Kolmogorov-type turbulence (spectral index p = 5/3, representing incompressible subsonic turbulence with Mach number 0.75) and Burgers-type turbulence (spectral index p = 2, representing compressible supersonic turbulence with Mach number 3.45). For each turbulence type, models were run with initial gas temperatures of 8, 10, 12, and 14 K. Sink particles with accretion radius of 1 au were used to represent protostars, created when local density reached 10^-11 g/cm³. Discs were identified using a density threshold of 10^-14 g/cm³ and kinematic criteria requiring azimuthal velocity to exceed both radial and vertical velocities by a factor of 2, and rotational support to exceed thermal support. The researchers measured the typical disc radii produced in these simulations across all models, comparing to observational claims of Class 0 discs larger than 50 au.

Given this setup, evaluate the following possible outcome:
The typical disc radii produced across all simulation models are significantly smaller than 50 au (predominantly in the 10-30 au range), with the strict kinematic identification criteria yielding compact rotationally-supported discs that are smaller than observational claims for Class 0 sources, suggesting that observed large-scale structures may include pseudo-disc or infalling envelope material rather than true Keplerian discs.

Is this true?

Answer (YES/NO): YES